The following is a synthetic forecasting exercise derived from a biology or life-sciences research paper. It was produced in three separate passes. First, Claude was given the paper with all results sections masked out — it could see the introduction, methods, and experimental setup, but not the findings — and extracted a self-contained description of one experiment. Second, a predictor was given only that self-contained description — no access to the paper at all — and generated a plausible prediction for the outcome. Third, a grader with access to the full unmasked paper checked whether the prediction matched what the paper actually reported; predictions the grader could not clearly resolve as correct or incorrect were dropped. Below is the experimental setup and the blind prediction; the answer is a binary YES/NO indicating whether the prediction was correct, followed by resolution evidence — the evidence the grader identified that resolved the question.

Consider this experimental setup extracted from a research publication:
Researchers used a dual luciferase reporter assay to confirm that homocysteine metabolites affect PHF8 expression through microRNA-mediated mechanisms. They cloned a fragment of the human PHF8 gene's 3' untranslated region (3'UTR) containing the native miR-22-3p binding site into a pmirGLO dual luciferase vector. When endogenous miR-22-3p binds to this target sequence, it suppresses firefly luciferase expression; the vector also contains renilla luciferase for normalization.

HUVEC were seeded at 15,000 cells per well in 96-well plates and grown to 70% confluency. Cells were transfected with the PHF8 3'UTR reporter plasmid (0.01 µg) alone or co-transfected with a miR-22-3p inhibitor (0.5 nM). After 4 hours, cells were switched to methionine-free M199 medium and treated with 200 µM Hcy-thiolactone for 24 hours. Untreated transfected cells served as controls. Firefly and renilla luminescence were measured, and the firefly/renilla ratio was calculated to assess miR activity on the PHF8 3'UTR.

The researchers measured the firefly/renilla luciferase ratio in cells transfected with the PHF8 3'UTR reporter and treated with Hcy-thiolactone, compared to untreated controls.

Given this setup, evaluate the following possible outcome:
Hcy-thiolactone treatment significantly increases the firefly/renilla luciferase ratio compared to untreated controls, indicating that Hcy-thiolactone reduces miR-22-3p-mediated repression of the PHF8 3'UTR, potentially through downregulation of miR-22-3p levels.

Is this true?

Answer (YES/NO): NO